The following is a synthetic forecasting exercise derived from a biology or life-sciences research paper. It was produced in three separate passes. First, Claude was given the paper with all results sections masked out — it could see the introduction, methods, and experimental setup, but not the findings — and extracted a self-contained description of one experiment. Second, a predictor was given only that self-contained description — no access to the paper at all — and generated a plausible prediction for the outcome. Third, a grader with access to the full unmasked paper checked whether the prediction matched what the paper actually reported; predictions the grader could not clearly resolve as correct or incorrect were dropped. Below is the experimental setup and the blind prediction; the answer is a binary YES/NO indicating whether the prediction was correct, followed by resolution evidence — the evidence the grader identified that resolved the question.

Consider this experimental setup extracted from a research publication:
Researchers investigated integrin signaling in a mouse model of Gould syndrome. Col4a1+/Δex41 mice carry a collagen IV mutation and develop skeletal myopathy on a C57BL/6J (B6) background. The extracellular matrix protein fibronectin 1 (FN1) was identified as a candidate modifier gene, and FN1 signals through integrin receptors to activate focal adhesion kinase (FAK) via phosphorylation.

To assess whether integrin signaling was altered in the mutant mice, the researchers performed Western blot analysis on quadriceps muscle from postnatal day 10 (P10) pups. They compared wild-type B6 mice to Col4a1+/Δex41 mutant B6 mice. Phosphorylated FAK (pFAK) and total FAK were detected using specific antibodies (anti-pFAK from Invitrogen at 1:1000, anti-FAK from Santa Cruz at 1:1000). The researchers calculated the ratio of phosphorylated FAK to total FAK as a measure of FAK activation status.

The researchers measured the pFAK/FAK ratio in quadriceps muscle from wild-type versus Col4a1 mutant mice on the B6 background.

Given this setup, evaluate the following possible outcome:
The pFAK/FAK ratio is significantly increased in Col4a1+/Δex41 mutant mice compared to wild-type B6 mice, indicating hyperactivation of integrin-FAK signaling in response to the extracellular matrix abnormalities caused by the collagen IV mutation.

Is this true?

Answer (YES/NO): YES